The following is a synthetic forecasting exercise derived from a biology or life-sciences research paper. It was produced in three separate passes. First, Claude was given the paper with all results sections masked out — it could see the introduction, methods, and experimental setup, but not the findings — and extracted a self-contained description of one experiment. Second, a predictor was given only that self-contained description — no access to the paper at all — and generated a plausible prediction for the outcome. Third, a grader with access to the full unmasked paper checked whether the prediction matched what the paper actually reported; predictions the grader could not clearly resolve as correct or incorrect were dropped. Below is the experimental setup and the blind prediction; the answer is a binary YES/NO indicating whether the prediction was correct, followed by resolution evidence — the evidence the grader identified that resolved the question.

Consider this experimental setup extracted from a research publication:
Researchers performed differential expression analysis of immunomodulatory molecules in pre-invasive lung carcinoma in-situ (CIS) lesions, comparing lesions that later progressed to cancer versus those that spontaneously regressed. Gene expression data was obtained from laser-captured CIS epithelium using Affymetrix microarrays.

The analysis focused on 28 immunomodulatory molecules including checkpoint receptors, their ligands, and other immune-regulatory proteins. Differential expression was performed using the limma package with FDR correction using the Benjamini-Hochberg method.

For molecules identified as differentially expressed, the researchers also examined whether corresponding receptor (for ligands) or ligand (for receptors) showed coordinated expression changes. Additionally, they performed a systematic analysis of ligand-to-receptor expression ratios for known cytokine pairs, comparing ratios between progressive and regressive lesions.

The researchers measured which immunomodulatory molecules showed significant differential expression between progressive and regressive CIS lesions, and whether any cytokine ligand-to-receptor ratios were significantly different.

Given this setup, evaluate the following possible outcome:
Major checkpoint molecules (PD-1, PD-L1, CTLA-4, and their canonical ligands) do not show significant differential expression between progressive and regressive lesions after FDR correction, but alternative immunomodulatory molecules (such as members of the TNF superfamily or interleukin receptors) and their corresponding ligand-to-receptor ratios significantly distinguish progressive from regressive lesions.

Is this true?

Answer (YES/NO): NO